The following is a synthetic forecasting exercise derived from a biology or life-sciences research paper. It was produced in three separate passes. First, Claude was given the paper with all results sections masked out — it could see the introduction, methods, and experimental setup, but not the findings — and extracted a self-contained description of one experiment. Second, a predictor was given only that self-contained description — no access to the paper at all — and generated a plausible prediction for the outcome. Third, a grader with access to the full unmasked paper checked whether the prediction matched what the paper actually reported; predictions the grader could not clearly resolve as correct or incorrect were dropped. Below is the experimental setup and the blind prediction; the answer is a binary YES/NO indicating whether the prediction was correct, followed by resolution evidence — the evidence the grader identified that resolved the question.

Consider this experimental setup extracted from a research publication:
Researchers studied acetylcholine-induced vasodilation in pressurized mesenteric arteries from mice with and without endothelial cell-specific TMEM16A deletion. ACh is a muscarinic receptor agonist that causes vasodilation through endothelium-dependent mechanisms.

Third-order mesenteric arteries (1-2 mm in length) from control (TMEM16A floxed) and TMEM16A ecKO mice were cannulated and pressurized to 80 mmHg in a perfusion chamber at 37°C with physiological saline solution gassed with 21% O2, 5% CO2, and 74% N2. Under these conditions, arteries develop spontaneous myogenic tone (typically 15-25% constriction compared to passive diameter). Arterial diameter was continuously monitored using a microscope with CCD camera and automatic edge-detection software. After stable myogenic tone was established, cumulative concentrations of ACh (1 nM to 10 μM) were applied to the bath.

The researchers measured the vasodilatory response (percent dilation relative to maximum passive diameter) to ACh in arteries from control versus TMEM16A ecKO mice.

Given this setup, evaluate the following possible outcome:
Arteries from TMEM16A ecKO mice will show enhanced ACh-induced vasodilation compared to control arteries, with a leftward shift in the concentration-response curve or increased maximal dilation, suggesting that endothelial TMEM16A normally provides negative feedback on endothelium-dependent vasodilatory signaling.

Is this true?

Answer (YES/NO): NO